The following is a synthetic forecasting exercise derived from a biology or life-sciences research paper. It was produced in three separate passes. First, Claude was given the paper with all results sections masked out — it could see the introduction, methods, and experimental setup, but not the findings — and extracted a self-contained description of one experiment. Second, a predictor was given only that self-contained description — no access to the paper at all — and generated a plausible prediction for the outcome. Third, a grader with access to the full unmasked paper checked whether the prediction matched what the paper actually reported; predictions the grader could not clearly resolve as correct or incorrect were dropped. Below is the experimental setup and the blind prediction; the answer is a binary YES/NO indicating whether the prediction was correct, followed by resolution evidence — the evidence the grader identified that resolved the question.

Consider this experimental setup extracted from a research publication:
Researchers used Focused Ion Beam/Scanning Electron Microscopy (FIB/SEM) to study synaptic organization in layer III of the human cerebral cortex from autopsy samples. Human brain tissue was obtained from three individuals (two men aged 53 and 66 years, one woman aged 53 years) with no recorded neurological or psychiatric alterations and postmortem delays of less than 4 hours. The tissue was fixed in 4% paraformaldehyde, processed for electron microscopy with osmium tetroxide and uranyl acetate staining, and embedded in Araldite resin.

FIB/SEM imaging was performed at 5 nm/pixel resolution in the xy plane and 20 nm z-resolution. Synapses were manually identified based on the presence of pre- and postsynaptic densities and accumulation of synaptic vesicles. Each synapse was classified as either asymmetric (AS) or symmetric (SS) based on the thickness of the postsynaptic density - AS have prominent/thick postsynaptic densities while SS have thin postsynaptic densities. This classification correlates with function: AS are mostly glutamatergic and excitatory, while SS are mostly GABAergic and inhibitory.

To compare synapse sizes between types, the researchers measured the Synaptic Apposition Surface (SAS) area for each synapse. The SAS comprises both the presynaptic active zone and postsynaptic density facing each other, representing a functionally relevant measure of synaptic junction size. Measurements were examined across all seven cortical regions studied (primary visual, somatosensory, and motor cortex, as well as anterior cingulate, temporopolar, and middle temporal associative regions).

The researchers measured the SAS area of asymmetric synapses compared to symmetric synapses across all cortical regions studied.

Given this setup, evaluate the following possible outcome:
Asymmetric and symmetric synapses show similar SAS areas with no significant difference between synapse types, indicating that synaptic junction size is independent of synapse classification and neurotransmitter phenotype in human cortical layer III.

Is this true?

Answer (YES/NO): NO